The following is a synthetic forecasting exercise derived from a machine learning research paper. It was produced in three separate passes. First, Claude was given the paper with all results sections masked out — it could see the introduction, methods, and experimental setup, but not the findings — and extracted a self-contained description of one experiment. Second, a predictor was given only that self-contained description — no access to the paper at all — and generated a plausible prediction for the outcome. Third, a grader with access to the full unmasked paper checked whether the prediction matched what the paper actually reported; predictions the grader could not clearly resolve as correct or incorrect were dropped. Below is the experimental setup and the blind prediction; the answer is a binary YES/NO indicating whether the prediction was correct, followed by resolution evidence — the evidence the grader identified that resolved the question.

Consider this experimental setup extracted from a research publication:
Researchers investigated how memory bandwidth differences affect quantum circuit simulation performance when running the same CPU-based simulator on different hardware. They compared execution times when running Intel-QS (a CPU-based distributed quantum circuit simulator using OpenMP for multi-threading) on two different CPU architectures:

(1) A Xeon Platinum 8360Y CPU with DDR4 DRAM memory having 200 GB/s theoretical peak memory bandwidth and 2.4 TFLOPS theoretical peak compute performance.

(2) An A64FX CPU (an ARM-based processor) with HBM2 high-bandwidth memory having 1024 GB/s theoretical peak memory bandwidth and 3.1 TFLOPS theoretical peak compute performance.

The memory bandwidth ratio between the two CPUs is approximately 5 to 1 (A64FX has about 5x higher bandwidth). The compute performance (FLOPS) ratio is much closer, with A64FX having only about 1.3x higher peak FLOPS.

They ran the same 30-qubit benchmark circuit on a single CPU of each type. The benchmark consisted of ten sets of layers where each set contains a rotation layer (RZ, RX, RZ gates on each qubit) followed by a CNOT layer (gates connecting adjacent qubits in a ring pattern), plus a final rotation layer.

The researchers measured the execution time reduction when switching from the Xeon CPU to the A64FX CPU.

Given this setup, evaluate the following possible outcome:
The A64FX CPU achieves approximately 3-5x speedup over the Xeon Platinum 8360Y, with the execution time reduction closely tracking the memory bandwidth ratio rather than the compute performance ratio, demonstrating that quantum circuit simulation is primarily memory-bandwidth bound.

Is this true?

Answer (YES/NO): NO